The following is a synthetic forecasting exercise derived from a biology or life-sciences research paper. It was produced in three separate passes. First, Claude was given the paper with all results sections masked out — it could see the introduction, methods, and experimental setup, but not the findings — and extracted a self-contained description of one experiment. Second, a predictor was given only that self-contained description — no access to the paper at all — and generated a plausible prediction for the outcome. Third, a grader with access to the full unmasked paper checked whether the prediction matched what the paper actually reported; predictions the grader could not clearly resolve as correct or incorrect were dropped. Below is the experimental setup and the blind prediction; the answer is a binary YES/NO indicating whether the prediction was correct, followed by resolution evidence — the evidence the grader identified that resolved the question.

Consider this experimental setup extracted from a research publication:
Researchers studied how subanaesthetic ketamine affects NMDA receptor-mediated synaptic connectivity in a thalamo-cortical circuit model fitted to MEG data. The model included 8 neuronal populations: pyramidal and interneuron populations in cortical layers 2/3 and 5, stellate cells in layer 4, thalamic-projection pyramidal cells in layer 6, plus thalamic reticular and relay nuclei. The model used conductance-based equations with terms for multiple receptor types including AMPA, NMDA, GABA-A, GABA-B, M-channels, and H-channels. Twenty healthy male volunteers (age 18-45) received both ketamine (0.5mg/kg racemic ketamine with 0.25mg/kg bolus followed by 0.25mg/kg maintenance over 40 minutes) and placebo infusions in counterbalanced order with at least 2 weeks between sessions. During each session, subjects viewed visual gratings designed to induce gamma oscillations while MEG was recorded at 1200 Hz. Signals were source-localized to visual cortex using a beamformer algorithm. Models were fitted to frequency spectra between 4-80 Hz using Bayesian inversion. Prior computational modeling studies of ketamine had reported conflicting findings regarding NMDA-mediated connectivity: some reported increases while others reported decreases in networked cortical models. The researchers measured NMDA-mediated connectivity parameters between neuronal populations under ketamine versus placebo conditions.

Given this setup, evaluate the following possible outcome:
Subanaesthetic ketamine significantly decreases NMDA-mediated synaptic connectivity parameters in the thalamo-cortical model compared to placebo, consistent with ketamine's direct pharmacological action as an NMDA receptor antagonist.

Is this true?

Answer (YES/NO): NO